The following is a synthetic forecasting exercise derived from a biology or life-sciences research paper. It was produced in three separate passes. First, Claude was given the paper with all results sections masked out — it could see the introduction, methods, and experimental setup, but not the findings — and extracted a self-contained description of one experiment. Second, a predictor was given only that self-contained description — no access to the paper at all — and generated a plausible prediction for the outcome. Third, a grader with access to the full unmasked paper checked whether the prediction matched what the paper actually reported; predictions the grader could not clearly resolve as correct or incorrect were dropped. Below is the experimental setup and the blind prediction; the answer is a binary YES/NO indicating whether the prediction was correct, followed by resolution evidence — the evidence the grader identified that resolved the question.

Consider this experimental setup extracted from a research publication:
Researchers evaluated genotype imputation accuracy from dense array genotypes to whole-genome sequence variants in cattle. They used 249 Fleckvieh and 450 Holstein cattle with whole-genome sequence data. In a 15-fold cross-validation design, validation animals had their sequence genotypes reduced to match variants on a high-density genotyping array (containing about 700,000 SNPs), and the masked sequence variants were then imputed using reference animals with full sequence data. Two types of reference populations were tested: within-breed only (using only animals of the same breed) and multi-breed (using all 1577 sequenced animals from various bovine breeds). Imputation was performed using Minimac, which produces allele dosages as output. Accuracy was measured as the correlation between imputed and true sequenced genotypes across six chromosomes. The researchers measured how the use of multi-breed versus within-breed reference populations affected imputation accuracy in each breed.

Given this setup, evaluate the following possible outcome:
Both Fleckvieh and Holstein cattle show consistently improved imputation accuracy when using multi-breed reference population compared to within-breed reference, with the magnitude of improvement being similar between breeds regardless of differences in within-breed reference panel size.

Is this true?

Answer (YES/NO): NO